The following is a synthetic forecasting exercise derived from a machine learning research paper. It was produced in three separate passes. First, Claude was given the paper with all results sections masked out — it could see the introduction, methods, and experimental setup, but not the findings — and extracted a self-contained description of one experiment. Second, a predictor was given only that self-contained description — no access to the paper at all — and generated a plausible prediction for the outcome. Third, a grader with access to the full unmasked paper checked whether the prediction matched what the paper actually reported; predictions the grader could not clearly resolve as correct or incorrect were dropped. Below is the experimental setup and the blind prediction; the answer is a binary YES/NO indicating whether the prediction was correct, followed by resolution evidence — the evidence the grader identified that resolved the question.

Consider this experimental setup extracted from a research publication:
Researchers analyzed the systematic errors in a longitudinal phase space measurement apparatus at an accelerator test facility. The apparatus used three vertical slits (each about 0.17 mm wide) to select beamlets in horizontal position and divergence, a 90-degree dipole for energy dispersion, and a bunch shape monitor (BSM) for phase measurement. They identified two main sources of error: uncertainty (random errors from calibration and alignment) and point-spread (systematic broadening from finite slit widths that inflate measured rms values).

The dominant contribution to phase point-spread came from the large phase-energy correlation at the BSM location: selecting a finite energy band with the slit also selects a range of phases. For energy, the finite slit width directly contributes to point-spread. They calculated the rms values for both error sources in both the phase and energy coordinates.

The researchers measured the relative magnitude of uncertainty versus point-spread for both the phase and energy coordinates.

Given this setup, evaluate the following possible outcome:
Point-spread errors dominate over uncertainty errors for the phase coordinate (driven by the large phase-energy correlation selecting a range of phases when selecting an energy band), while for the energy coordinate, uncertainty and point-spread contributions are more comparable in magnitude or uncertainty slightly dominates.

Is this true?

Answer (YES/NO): YES